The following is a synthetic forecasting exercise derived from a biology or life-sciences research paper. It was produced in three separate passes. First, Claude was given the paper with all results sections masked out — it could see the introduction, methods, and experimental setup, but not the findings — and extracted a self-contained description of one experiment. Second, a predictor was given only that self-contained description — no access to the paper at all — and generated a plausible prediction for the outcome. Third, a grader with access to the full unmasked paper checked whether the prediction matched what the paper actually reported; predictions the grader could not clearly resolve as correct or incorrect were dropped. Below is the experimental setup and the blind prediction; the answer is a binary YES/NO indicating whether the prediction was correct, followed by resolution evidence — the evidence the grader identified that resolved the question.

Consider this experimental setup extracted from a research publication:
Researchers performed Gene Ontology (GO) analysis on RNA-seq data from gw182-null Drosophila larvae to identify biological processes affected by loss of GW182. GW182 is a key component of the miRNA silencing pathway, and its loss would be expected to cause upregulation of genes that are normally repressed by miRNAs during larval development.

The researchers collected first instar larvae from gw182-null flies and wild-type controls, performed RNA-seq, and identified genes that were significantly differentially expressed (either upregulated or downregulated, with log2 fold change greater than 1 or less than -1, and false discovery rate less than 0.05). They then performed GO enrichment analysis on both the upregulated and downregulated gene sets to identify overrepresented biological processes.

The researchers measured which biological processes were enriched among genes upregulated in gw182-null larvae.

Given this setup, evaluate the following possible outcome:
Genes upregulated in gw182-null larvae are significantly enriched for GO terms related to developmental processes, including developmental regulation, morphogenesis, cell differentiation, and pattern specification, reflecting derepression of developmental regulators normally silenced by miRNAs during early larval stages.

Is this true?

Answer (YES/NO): NO